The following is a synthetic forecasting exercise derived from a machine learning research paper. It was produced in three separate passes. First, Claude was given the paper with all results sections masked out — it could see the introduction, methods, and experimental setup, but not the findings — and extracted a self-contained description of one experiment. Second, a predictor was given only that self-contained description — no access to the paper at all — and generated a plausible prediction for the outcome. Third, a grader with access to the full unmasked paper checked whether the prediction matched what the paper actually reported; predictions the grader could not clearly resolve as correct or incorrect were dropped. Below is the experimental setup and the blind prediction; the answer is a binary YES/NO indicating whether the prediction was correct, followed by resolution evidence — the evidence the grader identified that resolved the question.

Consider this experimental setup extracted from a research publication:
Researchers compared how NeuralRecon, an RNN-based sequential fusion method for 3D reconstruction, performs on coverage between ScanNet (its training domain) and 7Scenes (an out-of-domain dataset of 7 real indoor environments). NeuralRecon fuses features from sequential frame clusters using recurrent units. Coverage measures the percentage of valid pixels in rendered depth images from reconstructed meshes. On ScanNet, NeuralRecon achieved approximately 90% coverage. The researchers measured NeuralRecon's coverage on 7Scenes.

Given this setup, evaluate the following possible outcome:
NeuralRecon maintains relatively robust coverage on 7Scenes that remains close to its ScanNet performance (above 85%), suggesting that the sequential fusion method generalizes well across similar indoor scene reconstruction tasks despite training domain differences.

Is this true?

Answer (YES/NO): NO